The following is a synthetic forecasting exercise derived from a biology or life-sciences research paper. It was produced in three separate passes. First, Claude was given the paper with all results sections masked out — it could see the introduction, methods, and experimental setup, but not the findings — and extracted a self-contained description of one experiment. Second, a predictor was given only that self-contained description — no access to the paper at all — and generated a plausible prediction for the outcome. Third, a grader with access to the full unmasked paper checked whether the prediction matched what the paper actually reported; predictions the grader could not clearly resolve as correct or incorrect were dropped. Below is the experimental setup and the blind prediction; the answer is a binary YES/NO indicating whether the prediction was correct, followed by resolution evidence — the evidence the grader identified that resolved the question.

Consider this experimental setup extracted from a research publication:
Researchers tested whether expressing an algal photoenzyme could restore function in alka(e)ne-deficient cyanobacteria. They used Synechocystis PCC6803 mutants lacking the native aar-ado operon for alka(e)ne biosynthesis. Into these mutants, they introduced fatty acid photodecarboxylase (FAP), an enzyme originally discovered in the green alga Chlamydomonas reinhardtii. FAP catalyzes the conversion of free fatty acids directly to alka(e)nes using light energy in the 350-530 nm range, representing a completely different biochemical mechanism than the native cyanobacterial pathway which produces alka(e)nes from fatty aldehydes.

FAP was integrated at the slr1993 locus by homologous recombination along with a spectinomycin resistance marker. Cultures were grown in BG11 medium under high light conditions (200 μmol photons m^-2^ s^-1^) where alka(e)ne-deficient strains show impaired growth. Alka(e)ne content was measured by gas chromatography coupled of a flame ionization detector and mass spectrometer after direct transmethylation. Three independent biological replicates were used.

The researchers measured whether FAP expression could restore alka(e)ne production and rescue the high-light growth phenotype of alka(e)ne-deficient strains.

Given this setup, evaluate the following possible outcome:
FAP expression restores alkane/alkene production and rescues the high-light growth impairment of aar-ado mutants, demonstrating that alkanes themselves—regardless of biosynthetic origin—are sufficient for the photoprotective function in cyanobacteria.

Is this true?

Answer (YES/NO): YES